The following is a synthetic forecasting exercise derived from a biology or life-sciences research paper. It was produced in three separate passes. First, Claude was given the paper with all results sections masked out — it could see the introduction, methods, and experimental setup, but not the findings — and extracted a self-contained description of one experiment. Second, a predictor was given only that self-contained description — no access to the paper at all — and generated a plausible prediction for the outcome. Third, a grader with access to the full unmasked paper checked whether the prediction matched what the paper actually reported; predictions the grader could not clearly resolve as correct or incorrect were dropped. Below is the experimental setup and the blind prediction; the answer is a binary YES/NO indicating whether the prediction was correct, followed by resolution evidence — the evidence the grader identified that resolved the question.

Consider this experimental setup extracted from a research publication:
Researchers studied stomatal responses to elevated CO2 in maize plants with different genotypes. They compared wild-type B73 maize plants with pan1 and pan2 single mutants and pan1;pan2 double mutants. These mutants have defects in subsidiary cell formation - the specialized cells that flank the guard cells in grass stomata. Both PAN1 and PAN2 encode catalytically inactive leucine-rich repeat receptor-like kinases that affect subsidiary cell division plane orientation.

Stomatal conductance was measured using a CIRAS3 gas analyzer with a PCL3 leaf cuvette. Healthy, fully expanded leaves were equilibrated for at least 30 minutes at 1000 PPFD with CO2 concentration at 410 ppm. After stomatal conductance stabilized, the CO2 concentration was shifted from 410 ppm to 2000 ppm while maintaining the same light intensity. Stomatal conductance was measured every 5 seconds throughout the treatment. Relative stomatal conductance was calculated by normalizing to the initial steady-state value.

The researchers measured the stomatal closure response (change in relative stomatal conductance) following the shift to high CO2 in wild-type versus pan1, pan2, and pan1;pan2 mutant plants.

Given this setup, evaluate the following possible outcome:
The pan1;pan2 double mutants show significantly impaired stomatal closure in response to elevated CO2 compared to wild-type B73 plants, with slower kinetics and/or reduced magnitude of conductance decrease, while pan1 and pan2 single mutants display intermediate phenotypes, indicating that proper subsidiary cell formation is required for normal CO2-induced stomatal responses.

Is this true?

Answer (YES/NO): NO